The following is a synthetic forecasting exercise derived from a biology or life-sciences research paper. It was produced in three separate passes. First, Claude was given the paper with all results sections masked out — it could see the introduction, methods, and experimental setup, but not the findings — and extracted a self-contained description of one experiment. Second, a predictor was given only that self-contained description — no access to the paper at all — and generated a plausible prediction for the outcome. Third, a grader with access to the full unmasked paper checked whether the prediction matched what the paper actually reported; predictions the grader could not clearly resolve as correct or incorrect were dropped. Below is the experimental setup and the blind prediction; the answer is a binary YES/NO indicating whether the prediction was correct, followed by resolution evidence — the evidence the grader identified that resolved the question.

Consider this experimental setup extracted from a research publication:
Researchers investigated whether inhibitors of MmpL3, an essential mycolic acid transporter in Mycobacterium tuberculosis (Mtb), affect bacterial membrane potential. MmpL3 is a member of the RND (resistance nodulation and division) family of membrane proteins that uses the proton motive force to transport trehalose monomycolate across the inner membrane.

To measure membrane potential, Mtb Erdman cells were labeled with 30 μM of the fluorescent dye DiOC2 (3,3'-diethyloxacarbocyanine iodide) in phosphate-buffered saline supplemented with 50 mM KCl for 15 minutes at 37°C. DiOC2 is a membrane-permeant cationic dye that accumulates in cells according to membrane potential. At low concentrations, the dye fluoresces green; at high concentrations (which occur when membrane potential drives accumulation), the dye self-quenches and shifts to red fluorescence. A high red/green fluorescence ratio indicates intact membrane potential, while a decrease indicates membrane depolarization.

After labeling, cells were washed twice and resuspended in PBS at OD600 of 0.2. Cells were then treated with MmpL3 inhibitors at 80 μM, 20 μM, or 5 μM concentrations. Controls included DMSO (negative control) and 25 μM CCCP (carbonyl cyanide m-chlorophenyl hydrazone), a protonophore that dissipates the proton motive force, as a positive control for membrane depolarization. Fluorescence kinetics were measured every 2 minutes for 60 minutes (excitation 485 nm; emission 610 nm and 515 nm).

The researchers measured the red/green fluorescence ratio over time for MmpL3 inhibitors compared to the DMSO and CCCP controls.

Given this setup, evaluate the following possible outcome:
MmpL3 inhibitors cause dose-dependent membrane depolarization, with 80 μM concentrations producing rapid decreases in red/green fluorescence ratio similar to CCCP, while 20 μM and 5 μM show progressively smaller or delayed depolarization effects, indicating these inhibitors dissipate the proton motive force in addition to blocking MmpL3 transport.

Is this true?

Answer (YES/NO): NO